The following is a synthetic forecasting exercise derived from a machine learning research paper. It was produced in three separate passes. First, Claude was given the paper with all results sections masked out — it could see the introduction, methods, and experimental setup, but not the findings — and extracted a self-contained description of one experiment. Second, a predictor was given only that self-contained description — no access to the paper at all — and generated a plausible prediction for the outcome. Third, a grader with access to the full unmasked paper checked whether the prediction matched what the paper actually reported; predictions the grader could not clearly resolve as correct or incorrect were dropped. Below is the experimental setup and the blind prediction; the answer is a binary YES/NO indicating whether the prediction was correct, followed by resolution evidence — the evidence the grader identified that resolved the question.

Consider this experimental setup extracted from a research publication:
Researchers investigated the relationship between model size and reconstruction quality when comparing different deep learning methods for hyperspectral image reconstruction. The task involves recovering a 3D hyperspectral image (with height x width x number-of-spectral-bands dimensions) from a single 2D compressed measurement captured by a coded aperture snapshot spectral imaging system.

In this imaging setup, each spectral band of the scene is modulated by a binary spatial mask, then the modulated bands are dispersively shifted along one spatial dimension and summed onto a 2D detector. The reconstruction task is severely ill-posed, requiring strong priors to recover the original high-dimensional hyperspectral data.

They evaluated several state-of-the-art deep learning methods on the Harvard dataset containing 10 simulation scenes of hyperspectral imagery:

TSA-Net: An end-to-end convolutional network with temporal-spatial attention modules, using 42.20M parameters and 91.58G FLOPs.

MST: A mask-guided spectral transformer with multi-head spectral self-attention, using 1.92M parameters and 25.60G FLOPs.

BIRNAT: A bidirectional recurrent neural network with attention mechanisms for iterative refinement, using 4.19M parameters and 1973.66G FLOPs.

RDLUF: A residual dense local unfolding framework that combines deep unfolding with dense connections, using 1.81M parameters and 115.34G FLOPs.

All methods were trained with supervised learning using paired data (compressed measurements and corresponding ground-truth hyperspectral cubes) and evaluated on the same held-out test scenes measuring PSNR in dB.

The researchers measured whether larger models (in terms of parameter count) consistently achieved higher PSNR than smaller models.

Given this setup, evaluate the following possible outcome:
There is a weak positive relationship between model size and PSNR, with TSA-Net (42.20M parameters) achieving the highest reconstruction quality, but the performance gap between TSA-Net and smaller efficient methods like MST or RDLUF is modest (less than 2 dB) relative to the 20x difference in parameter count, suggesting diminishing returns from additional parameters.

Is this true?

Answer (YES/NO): NO